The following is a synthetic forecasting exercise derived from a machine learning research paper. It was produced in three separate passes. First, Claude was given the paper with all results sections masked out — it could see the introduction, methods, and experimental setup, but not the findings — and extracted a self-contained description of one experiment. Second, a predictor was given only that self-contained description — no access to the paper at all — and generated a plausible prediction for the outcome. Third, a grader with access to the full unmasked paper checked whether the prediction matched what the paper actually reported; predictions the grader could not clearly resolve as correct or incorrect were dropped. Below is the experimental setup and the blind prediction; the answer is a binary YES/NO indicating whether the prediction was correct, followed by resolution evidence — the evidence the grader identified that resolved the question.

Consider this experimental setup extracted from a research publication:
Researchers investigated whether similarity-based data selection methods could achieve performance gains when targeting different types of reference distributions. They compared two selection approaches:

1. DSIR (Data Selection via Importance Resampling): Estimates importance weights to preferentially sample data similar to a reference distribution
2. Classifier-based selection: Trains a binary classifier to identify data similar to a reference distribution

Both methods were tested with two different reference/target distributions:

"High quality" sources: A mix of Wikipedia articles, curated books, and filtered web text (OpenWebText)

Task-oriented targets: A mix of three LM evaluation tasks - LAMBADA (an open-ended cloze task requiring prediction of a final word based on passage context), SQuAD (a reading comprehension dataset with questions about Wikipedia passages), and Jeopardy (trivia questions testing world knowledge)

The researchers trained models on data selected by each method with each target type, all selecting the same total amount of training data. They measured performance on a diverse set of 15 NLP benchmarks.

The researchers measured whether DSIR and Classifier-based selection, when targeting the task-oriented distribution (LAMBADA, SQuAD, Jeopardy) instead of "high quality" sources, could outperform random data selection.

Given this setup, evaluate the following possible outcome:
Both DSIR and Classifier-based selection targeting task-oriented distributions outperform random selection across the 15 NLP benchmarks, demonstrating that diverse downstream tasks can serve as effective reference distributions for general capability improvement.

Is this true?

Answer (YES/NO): NO